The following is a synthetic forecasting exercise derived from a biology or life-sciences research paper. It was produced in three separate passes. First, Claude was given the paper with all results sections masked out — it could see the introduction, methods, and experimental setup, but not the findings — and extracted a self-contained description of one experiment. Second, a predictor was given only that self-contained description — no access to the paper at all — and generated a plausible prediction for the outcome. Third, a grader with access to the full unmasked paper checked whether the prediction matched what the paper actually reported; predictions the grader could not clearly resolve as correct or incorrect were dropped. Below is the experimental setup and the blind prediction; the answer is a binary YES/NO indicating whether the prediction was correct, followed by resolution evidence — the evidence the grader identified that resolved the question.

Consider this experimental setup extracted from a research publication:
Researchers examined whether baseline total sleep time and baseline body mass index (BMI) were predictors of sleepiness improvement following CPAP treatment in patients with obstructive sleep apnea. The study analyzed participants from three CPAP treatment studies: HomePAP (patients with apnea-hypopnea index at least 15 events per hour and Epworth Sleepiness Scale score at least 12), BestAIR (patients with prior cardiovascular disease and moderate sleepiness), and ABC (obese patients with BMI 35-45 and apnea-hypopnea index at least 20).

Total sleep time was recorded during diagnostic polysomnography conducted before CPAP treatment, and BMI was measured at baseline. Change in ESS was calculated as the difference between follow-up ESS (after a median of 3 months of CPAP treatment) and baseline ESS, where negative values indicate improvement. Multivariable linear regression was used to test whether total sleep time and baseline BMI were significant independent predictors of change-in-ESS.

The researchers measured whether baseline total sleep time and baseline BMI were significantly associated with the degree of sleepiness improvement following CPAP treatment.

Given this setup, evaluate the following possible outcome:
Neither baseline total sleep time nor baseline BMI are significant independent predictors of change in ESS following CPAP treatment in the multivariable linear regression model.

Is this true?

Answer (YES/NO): YES